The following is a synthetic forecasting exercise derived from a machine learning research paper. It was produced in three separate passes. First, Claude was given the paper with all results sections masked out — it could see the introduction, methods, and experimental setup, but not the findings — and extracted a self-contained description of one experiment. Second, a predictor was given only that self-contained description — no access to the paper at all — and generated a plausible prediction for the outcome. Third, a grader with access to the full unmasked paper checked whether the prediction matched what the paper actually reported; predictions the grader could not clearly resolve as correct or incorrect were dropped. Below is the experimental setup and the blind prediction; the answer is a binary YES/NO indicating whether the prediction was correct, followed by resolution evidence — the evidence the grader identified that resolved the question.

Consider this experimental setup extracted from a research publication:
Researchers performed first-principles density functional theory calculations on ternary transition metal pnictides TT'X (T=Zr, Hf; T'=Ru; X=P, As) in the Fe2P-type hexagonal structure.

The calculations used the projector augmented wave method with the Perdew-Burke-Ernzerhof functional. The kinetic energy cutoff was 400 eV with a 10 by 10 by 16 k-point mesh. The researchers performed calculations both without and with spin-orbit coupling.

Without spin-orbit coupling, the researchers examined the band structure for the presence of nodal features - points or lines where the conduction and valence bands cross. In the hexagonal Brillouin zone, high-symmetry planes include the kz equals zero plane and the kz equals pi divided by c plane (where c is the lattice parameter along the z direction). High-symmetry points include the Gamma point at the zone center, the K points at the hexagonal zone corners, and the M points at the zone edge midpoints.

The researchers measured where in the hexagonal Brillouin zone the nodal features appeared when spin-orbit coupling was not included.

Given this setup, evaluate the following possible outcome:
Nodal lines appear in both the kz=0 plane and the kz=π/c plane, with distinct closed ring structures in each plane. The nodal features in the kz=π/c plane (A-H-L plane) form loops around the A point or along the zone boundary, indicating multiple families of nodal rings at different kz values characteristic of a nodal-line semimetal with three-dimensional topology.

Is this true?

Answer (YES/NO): NO